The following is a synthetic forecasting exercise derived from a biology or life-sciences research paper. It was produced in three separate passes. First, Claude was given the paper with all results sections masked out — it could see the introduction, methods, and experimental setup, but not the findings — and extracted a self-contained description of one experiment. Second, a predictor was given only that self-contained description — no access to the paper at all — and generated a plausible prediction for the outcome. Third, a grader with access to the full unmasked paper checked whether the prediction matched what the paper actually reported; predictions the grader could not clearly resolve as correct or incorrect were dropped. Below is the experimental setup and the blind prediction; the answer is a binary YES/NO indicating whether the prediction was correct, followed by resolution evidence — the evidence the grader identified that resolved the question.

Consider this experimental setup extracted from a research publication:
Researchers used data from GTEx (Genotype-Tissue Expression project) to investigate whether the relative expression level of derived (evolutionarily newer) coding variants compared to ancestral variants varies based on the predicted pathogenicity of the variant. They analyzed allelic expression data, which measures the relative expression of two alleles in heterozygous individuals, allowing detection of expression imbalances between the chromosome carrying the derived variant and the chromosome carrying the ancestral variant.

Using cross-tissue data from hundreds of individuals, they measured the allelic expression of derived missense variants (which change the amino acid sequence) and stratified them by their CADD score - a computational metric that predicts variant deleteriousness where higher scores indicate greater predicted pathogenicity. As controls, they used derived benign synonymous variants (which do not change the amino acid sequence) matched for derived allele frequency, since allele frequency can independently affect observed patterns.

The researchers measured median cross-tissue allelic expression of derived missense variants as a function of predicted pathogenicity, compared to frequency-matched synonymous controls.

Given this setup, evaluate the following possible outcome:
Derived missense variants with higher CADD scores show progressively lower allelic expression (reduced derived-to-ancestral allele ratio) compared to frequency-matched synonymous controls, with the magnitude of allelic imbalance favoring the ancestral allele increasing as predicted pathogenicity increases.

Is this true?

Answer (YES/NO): YES